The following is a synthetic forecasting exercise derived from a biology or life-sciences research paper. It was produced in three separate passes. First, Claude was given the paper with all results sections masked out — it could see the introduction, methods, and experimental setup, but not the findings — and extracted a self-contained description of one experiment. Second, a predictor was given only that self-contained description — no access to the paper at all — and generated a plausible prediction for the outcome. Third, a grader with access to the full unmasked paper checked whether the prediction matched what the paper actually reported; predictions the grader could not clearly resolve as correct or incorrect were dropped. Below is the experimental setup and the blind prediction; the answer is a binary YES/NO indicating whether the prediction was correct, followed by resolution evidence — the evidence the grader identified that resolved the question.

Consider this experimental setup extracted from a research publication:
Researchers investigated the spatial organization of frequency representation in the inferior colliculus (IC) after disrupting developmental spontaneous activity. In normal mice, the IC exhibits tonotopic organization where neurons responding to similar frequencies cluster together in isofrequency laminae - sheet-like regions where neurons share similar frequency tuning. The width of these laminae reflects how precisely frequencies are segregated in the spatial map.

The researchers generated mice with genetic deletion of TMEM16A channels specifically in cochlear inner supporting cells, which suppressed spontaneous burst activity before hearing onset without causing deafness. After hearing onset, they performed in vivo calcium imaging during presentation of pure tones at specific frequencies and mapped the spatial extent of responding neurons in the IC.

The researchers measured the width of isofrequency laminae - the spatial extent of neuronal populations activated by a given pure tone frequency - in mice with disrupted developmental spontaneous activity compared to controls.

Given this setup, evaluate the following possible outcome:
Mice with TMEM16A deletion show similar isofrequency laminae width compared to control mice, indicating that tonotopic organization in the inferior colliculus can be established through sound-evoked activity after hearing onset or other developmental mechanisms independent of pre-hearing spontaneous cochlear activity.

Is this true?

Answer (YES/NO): NO